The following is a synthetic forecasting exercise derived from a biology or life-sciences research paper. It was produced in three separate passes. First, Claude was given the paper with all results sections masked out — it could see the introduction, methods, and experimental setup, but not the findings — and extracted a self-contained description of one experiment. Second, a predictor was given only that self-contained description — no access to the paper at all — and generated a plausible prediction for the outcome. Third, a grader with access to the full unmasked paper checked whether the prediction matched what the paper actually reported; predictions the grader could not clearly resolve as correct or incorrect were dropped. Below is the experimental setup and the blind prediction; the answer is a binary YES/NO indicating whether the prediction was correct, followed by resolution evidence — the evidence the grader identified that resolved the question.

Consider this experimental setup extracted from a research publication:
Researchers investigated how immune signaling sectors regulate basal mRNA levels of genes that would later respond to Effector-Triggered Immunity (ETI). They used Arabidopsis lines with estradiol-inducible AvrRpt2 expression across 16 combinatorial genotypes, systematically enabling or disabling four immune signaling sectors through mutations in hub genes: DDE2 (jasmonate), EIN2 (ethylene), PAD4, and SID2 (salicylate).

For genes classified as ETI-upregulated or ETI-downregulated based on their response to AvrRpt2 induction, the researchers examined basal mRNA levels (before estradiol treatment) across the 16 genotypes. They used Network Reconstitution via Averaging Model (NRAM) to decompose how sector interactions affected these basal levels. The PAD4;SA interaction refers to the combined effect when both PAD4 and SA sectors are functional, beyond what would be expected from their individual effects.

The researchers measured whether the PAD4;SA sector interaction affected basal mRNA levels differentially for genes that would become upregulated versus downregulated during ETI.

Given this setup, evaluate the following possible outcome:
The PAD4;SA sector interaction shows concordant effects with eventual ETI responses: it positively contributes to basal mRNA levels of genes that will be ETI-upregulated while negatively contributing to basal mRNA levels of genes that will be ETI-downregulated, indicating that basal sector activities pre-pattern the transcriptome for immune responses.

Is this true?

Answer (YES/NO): NO